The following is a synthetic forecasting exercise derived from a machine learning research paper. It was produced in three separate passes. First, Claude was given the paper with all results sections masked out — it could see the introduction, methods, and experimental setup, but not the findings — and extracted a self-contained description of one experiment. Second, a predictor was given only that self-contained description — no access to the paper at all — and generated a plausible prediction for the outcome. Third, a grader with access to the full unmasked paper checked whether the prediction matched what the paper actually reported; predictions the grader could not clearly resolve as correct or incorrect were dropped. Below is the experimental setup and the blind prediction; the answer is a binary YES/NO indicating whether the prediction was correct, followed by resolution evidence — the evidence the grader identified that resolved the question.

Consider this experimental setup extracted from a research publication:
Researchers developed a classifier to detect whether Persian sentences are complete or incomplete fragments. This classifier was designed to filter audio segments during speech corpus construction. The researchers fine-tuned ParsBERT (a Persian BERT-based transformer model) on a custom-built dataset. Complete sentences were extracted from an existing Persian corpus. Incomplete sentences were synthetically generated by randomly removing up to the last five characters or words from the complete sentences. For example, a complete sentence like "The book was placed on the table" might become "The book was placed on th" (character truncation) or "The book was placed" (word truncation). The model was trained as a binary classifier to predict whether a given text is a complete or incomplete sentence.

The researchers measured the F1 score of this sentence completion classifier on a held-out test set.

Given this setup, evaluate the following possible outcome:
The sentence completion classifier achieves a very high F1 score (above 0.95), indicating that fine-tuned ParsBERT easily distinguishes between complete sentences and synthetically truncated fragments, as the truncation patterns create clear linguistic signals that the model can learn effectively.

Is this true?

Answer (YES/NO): YES